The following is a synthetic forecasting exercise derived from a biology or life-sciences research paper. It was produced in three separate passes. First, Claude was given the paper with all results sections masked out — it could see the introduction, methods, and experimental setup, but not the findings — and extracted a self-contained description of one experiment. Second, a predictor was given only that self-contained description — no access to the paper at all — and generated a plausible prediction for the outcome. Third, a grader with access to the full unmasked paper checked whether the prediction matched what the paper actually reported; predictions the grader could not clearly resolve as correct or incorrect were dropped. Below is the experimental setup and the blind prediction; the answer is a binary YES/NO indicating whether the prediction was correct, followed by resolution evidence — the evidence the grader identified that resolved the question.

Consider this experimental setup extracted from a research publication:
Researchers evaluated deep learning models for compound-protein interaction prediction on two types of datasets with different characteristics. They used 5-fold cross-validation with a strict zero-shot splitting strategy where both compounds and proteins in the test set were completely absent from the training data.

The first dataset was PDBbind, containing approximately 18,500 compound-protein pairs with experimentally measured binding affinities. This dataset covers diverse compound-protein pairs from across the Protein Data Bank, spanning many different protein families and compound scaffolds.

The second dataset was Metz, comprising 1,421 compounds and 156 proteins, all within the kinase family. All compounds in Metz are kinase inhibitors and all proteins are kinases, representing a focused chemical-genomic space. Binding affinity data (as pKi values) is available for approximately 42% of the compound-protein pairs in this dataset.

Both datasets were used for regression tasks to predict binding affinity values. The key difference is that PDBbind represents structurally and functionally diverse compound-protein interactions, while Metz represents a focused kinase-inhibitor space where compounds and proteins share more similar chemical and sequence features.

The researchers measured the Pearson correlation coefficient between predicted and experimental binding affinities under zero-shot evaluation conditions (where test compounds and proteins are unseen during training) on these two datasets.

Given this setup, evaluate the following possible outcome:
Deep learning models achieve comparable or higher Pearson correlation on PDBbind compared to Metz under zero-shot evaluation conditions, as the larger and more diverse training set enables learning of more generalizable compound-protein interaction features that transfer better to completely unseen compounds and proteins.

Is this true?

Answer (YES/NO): YES